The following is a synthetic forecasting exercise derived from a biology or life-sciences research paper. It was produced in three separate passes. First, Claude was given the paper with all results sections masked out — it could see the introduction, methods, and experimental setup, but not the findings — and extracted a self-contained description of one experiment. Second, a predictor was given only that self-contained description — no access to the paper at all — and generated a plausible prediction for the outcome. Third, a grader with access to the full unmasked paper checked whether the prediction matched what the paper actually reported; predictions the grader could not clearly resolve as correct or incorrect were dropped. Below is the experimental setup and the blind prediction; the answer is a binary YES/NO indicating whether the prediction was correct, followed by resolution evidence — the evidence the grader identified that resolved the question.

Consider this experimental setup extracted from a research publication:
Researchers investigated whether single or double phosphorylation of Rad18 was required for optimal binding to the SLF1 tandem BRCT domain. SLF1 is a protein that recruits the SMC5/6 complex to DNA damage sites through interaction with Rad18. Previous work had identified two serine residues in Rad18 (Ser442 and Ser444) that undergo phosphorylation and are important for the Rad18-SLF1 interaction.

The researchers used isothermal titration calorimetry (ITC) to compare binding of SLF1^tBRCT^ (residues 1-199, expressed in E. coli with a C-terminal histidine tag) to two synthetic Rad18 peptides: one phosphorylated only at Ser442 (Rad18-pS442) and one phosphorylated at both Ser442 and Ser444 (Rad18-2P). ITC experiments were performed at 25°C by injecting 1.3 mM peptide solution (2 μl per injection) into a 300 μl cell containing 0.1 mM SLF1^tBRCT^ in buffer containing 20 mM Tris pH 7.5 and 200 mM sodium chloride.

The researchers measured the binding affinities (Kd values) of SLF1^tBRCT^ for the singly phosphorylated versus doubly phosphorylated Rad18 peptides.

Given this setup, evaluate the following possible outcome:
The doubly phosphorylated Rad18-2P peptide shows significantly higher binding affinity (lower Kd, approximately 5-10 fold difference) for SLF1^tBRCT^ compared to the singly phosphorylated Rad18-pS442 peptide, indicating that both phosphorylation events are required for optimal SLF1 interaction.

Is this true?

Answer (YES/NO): NO